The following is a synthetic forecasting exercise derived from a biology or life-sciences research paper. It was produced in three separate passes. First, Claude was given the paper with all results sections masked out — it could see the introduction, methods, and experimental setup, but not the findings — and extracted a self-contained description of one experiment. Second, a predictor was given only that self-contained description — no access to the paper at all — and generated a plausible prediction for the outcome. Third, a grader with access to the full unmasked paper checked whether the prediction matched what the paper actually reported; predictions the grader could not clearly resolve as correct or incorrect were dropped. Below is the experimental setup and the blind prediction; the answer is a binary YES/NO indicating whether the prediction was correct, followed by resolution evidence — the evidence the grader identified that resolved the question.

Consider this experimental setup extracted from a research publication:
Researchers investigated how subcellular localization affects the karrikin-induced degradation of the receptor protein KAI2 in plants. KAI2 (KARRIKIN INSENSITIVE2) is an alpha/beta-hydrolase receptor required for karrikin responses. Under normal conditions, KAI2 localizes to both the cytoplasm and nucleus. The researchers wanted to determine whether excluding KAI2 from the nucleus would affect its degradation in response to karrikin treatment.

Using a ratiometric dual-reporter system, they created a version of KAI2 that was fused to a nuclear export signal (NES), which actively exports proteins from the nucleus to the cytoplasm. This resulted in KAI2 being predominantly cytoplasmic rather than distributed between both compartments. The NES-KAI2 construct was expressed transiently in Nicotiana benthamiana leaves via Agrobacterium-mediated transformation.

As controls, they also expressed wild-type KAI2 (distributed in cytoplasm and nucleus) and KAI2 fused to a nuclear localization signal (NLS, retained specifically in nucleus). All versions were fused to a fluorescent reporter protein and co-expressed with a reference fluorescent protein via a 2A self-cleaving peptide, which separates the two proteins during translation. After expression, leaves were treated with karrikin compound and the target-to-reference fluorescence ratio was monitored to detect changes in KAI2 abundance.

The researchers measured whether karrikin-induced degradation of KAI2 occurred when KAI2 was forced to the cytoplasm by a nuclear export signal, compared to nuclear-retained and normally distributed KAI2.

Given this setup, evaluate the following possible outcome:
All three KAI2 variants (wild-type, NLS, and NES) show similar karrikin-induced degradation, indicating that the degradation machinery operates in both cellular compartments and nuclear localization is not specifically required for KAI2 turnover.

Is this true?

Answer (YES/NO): NO